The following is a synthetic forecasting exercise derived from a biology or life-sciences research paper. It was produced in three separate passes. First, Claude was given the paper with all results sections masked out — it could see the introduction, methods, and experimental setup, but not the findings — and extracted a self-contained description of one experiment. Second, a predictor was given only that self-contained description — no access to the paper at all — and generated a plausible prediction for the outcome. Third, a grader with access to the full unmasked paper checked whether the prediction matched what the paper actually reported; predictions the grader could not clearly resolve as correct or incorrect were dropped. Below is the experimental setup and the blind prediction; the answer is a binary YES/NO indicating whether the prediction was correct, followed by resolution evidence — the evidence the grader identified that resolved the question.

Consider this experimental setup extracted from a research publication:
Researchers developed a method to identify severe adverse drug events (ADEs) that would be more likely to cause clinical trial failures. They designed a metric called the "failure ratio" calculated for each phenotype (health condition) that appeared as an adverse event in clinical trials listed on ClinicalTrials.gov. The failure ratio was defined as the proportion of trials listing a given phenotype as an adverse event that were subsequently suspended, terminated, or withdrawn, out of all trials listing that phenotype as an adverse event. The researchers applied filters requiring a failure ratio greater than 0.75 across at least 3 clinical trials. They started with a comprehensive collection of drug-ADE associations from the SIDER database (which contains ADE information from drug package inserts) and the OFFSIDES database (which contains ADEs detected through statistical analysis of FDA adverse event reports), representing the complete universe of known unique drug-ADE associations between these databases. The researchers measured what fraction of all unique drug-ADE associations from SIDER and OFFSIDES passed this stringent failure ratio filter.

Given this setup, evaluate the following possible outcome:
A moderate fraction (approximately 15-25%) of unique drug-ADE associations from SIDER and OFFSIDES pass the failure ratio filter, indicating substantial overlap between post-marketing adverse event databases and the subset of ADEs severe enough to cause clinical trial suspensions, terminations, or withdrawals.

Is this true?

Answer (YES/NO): NO